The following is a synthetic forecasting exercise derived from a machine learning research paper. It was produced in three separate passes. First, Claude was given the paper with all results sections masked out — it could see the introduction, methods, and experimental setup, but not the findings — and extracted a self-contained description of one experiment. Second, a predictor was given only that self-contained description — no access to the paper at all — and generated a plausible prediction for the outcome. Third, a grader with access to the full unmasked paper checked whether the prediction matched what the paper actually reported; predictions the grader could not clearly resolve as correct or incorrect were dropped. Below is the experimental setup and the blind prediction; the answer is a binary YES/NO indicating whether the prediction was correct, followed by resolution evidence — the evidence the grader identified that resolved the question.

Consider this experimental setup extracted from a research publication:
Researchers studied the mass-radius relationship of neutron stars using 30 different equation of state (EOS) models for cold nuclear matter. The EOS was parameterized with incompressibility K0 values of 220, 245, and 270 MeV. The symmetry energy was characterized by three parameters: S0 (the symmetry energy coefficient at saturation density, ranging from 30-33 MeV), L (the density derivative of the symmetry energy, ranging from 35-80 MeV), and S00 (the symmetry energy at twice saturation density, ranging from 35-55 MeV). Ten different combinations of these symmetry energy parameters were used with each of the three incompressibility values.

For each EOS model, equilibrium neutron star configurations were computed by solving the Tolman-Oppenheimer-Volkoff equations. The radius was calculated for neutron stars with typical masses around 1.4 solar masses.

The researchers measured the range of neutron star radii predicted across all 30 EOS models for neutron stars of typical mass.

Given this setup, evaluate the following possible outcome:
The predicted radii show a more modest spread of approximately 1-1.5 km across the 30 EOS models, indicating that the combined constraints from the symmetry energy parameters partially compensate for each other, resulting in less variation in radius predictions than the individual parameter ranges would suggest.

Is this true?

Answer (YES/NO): NO